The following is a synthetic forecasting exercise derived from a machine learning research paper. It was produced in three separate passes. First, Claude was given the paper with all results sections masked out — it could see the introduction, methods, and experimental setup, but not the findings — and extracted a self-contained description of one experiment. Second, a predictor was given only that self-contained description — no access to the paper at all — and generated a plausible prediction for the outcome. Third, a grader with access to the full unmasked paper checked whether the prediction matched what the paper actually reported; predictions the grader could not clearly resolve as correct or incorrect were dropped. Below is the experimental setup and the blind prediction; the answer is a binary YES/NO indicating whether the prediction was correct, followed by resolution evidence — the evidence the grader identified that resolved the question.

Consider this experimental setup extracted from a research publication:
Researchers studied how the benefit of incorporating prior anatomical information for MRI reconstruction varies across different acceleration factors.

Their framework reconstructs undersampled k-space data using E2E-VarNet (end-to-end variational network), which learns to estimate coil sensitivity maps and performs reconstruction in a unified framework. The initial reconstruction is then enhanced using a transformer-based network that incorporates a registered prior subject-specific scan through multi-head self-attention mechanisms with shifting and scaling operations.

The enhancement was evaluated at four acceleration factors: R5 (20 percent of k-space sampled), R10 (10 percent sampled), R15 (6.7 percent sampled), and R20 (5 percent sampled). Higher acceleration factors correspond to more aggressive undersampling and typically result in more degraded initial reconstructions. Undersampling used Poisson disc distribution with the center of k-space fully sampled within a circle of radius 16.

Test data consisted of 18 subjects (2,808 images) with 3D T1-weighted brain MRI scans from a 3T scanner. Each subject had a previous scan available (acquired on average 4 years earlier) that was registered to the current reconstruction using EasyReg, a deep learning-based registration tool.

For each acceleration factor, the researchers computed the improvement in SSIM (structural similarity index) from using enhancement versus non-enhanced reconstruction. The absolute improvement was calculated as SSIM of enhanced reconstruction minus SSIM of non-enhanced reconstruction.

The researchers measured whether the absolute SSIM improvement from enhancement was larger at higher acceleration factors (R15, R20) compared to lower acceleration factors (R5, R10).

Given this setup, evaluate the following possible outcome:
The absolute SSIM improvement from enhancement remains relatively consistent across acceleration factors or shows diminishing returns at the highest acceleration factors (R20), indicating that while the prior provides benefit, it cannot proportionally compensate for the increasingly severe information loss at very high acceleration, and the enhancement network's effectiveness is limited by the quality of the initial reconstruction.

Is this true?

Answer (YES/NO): NO